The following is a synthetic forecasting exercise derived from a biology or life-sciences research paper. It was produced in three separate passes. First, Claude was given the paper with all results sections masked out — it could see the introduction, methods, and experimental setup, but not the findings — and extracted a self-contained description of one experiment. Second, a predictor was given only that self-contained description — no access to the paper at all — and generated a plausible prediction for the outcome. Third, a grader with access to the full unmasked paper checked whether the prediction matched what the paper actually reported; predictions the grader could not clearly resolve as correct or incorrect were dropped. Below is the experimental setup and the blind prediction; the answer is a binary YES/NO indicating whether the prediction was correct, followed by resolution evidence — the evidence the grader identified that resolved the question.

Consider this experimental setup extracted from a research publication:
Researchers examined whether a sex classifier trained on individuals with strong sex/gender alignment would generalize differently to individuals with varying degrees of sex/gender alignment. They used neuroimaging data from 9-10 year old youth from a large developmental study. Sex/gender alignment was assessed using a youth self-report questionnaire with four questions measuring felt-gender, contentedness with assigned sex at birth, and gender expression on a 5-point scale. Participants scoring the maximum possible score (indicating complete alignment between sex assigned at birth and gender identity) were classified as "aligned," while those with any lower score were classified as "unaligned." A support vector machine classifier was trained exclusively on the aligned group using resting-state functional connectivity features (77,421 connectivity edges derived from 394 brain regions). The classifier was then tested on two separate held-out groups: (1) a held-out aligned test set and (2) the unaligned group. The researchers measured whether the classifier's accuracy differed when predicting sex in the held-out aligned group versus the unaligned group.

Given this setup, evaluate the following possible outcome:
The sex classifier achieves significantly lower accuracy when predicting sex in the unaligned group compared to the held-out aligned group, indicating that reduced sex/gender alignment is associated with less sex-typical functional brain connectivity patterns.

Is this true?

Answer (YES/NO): YES